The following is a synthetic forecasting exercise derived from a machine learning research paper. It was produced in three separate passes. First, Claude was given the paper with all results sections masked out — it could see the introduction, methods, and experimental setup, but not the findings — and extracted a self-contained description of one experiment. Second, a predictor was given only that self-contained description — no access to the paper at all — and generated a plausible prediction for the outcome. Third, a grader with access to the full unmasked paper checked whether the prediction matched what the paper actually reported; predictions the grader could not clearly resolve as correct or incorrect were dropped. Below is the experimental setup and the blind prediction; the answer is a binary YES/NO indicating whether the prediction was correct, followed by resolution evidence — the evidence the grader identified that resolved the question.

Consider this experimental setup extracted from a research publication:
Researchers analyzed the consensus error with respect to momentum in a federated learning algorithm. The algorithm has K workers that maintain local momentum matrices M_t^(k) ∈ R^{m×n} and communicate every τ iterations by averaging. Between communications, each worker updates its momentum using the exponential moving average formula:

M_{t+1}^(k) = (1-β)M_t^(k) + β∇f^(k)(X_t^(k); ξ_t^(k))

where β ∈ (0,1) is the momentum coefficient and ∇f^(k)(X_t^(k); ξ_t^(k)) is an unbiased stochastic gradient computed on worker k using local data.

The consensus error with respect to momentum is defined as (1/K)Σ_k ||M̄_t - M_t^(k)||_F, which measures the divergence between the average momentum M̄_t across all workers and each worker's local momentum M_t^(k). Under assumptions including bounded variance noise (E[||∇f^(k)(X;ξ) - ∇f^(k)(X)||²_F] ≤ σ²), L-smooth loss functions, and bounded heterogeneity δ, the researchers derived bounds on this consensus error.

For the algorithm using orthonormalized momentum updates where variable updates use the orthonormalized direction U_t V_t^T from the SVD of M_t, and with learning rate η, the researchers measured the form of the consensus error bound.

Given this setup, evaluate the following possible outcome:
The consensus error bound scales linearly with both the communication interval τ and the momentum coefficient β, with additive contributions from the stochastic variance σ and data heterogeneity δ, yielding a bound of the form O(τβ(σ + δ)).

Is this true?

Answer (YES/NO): NO